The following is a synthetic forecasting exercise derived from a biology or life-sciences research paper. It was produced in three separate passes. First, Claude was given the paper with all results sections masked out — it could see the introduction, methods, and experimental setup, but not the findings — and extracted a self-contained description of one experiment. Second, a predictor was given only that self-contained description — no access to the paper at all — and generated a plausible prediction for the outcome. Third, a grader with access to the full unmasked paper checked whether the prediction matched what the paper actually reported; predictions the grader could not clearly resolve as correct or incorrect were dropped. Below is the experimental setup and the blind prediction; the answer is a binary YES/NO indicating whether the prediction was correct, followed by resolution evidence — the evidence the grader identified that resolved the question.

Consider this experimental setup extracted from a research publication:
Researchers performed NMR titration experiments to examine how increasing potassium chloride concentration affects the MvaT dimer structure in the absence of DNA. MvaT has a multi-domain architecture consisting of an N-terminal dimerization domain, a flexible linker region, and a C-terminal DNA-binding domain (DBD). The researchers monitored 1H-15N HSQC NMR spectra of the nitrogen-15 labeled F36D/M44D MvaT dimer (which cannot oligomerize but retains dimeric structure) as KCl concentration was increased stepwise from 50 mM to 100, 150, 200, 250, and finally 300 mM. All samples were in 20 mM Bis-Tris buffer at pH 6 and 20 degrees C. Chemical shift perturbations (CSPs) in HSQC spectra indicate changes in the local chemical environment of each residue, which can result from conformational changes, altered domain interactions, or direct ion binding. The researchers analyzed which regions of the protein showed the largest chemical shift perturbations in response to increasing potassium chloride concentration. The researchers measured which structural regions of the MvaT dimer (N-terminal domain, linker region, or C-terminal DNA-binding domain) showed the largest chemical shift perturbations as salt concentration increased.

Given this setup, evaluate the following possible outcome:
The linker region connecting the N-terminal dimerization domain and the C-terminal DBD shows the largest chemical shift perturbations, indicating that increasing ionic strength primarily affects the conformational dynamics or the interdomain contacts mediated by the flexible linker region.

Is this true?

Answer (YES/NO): NO